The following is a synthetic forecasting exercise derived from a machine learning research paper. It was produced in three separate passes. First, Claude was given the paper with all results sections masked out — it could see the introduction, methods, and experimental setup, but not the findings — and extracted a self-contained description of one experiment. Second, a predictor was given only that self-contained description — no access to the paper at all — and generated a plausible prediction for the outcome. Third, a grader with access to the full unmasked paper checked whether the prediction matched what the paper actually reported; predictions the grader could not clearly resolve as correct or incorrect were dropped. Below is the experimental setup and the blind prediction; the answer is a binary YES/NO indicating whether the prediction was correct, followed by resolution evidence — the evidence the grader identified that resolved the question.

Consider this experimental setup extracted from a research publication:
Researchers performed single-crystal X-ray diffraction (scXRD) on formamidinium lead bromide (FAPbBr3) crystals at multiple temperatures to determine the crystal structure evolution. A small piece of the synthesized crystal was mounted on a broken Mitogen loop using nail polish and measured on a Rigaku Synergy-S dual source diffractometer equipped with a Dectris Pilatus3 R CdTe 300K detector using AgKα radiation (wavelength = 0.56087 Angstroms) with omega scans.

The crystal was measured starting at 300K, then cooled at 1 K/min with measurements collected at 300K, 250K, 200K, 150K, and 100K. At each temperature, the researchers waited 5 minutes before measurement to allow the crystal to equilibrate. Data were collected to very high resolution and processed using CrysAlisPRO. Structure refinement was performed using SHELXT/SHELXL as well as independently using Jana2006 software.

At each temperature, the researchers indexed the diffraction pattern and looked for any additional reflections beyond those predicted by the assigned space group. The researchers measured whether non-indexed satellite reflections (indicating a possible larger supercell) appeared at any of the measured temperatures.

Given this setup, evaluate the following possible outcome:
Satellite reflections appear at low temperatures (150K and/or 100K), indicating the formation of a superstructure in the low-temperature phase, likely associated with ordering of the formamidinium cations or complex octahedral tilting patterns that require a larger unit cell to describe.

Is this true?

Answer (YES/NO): NO